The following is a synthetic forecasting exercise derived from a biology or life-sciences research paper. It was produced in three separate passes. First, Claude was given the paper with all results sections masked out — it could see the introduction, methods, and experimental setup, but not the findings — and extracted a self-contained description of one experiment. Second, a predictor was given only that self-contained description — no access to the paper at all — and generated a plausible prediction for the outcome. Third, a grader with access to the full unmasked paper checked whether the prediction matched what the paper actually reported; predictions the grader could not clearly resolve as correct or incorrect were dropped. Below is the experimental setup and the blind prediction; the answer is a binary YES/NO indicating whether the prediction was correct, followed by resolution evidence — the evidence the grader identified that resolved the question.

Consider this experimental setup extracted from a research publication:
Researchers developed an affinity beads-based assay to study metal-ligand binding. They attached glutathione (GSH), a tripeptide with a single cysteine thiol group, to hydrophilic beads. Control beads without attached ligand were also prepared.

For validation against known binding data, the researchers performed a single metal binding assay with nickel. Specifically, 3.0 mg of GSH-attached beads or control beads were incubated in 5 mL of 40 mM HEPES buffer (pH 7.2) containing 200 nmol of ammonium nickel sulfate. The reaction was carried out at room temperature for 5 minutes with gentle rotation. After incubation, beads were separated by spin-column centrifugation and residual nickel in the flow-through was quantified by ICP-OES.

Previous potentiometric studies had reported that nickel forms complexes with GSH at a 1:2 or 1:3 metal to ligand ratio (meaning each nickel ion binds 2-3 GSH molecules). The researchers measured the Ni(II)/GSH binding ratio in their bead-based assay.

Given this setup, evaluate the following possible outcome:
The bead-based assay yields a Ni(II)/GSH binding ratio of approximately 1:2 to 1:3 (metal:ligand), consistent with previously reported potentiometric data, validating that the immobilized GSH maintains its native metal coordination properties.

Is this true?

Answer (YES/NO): YES